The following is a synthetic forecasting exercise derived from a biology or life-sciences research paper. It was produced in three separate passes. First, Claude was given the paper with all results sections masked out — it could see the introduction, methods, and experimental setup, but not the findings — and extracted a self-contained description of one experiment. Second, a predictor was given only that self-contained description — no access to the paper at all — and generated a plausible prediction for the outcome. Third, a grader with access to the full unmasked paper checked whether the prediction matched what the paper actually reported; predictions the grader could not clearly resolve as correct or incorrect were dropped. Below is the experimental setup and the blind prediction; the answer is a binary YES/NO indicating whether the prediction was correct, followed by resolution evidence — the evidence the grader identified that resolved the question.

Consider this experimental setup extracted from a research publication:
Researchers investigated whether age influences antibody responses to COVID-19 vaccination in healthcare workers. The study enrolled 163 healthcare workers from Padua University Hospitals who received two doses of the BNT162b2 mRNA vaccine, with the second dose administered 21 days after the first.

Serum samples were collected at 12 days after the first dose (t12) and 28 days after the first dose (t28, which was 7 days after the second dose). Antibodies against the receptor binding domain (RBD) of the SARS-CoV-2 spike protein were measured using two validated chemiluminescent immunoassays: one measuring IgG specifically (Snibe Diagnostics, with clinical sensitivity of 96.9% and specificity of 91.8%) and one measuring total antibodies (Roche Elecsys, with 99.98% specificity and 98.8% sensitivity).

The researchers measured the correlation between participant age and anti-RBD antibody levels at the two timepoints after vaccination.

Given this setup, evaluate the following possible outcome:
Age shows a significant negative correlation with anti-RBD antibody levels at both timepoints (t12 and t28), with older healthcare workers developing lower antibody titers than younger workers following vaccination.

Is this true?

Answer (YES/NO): NO